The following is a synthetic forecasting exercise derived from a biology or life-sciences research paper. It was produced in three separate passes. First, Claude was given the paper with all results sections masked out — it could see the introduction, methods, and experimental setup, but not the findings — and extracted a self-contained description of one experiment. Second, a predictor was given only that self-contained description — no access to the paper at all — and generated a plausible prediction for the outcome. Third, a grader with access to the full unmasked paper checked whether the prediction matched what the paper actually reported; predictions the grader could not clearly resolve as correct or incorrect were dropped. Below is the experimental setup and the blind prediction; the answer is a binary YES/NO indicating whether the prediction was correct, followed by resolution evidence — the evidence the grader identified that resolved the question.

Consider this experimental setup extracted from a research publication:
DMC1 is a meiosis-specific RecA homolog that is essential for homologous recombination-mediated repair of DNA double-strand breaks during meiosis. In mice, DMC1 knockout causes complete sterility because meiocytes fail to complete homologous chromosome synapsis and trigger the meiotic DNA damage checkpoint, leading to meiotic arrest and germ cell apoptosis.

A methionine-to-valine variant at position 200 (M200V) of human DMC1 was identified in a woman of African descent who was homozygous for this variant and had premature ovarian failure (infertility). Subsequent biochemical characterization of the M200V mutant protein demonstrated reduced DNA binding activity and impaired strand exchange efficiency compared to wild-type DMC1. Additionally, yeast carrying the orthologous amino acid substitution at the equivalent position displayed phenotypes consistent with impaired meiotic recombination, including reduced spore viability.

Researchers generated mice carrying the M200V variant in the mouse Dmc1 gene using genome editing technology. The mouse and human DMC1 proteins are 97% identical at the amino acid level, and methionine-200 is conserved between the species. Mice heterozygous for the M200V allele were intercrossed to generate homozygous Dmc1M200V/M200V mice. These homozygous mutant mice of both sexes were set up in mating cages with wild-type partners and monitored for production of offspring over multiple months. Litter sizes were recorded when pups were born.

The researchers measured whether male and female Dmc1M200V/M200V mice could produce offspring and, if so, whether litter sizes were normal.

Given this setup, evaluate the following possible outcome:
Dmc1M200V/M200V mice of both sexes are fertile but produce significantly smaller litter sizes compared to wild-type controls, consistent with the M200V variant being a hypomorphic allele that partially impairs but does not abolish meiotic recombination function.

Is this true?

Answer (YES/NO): NO